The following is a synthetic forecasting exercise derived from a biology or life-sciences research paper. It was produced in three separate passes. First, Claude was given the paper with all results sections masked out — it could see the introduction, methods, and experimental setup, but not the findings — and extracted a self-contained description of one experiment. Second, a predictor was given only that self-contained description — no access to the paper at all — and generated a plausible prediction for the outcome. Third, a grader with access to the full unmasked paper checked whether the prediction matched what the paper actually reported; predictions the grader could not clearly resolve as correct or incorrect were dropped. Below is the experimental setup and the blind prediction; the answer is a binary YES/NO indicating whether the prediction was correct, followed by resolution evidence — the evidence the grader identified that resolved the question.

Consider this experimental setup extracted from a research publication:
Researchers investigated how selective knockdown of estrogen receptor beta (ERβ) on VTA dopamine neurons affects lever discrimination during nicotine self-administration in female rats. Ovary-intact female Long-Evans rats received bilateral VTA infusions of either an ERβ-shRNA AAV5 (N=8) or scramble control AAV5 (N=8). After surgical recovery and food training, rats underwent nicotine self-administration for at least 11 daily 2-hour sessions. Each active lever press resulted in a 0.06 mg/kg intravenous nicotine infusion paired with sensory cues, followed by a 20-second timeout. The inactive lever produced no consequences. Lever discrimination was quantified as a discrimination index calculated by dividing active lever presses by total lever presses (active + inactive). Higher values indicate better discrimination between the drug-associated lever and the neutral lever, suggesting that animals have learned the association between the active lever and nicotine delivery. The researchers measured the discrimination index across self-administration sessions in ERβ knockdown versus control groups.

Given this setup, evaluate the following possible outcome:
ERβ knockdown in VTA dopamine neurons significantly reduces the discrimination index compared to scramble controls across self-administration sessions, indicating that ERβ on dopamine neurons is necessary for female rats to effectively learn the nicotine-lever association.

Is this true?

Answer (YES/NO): NO